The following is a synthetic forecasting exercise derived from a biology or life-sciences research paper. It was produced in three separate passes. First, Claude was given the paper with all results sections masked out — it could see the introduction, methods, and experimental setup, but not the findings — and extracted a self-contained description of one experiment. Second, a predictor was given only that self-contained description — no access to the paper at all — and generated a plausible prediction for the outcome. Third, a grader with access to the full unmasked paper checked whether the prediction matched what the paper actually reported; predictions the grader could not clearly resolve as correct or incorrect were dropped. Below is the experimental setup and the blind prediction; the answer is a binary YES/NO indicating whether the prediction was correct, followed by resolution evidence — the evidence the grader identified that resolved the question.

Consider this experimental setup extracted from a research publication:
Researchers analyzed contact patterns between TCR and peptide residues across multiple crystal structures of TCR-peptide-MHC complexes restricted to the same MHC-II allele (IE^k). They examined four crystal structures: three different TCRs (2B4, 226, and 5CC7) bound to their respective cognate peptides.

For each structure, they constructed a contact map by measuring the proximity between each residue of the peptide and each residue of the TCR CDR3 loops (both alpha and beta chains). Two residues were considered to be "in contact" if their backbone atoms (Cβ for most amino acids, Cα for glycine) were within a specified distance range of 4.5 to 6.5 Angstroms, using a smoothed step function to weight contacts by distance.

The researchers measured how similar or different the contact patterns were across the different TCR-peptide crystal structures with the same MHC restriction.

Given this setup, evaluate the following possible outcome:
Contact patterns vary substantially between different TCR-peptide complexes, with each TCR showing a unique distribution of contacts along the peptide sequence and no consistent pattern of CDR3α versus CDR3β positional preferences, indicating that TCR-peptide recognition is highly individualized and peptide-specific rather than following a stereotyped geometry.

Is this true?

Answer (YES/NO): NO